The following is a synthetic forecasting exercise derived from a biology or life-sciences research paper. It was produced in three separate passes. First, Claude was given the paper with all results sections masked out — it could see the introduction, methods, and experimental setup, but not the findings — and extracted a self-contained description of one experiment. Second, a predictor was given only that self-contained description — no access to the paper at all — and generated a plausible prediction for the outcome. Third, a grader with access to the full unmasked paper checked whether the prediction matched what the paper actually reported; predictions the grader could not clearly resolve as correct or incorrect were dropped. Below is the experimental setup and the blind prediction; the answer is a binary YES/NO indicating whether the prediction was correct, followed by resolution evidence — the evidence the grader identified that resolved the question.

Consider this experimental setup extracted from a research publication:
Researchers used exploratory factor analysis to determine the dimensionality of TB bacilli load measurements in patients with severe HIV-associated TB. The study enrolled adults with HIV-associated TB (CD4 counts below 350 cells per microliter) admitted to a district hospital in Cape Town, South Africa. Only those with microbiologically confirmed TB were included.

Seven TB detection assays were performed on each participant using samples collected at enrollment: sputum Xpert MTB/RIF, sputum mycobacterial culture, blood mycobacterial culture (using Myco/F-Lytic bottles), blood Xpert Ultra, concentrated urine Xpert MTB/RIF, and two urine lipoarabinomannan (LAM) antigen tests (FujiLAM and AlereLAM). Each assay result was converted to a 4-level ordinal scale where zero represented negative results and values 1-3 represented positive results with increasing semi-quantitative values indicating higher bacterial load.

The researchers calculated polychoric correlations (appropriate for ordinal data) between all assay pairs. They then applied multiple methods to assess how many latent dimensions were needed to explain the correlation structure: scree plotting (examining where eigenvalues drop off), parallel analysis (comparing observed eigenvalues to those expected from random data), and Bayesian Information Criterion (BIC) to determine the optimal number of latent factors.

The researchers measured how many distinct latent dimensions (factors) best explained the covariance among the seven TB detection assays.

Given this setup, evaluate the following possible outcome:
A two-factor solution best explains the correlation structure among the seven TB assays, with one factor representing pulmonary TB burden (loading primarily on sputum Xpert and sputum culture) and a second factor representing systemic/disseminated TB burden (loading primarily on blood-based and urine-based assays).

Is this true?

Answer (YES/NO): NO